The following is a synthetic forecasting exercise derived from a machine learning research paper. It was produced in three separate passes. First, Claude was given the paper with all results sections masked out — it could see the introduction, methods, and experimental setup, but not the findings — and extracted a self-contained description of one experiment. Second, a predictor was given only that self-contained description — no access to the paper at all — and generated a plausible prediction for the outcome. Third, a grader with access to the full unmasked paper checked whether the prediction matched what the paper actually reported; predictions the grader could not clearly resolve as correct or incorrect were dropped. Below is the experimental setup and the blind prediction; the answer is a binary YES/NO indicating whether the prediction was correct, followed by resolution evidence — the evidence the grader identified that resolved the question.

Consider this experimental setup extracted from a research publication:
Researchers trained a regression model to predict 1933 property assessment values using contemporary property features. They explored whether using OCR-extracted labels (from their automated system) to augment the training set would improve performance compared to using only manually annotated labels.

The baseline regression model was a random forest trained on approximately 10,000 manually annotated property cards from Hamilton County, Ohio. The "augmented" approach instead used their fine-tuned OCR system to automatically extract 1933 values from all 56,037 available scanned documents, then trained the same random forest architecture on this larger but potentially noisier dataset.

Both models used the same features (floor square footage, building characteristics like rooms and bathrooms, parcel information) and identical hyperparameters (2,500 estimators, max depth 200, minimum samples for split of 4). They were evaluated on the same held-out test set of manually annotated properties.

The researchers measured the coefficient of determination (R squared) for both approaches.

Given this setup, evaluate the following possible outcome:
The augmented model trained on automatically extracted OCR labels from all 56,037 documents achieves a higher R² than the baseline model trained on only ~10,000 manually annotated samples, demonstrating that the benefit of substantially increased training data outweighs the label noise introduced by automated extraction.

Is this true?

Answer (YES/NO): NO